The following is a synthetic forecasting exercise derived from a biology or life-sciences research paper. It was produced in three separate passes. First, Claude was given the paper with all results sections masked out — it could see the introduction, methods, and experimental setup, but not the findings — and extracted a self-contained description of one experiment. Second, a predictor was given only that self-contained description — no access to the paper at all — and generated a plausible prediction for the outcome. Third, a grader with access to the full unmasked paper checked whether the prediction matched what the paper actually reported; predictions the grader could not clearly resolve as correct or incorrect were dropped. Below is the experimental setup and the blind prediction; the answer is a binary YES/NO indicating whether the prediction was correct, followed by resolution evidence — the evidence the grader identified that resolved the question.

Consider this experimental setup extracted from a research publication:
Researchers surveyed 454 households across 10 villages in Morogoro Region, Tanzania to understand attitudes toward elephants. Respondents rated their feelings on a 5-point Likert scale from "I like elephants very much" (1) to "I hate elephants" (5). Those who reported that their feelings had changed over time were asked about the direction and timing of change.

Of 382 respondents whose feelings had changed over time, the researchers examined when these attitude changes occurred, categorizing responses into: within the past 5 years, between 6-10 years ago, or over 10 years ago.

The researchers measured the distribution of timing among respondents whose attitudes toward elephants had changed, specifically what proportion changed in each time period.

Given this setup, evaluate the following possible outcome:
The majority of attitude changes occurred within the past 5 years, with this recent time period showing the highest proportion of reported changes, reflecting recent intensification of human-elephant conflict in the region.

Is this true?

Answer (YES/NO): YES